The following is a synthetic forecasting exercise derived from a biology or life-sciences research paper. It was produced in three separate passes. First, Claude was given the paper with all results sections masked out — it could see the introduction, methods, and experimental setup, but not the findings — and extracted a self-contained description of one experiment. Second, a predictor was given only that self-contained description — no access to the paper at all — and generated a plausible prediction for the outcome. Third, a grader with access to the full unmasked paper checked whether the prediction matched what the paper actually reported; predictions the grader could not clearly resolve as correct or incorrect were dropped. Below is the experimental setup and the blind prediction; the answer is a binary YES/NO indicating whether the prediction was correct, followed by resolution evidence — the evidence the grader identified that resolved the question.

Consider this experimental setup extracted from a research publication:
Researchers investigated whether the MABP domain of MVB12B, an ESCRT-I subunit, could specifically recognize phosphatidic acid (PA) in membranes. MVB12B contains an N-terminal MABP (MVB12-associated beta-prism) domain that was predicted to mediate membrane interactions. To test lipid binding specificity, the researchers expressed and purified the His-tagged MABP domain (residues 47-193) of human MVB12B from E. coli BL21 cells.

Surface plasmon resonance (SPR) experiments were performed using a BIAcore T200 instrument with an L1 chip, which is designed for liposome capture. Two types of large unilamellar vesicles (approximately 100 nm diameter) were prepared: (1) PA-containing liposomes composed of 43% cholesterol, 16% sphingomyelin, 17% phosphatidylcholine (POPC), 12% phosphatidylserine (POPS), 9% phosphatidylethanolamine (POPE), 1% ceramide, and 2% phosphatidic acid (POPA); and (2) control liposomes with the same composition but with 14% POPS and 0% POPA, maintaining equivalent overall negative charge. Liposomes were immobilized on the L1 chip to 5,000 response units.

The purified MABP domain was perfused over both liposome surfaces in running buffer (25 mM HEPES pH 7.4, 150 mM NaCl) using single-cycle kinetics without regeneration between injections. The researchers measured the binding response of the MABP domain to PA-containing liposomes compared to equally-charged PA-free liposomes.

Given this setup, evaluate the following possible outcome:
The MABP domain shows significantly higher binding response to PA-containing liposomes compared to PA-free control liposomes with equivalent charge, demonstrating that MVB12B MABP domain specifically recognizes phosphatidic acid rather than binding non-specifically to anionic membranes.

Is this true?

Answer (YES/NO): YES